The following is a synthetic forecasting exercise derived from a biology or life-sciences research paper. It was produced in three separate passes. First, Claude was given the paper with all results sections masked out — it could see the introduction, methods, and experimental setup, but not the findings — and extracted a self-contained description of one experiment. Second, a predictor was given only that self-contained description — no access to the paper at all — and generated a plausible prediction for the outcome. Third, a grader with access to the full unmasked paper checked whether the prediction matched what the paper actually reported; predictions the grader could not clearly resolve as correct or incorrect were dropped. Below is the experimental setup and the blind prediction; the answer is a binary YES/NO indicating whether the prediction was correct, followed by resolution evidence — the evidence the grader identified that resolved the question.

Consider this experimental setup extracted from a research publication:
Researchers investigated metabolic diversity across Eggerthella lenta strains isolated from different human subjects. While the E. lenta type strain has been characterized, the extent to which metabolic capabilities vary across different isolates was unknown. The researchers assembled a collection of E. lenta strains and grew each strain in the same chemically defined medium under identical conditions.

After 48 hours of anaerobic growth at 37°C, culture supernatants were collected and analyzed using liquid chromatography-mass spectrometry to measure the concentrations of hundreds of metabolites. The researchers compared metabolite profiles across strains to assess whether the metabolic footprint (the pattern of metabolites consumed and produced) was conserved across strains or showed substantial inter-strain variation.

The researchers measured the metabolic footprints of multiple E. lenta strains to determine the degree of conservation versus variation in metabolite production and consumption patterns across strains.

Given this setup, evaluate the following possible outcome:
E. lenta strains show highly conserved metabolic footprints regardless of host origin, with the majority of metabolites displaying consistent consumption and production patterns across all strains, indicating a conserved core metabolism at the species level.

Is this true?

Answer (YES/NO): NO